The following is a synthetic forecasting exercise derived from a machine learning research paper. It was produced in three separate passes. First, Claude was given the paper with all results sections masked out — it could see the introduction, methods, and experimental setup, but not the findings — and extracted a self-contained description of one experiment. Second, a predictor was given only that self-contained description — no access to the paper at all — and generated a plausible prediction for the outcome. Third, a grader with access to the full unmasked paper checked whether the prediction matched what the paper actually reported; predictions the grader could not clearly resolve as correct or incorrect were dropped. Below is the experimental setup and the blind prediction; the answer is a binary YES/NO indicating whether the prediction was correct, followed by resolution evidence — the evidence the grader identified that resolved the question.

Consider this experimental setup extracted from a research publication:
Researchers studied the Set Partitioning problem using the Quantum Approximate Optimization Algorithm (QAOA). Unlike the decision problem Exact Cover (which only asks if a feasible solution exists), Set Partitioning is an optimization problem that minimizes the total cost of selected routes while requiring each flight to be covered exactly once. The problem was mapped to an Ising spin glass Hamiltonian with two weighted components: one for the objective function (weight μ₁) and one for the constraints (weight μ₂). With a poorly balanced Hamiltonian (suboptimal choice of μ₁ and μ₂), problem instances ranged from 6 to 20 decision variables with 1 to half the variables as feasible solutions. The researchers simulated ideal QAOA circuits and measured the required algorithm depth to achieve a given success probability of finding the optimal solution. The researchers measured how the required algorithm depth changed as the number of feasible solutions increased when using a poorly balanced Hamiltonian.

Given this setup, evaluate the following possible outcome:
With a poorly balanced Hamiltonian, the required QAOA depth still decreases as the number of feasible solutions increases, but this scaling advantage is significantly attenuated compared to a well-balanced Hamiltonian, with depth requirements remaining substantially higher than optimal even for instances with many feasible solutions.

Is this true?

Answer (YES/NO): NO